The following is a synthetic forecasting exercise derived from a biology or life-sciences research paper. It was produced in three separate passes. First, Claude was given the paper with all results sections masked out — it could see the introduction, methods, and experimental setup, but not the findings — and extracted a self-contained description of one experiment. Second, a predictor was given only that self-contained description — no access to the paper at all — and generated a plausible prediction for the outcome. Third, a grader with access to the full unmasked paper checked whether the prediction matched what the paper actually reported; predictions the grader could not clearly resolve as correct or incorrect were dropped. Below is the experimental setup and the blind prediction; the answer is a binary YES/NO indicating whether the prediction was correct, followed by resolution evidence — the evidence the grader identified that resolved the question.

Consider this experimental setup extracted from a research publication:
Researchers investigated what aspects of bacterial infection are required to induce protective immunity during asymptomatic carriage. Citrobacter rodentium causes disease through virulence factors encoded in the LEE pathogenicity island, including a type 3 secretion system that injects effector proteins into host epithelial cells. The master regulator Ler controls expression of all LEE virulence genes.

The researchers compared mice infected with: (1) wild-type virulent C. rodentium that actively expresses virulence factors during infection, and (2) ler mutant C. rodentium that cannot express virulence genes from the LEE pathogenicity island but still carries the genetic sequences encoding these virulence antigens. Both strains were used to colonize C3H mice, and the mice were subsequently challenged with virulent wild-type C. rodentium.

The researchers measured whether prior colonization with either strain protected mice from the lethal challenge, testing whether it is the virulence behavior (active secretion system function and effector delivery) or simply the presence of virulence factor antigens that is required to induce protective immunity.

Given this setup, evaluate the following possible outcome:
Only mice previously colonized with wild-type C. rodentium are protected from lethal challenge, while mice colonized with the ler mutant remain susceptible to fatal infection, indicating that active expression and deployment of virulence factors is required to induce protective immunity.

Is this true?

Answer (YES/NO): YES